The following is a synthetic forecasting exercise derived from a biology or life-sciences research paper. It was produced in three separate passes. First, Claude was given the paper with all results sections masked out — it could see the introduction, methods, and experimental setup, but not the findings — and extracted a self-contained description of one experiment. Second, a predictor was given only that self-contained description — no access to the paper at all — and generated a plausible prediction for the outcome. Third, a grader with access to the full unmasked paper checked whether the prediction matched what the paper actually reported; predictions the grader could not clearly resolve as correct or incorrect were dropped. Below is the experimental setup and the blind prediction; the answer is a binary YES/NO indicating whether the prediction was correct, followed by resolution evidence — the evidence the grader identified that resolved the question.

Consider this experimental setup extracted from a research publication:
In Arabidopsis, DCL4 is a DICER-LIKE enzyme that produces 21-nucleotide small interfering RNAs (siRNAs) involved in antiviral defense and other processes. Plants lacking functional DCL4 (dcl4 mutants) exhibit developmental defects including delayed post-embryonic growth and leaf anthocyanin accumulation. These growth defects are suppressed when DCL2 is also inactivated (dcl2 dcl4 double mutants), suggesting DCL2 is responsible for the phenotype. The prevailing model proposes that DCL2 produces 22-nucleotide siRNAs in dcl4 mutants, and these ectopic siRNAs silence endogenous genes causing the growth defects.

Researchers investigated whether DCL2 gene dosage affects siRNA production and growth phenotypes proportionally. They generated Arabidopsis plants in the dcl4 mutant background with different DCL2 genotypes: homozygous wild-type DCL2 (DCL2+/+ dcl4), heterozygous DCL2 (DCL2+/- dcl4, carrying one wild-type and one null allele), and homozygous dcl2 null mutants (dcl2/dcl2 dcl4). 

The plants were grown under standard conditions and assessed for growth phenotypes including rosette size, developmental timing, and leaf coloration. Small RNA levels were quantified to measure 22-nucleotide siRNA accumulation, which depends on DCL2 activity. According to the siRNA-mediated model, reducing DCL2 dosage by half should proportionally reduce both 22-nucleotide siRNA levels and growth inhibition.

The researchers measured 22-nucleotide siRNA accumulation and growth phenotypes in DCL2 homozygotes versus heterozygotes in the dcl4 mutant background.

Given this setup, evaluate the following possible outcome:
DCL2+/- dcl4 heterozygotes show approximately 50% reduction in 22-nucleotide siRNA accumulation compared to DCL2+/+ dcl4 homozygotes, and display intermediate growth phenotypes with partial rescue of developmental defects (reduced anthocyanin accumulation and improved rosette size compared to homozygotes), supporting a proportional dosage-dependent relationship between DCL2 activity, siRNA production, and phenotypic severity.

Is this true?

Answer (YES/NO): NO